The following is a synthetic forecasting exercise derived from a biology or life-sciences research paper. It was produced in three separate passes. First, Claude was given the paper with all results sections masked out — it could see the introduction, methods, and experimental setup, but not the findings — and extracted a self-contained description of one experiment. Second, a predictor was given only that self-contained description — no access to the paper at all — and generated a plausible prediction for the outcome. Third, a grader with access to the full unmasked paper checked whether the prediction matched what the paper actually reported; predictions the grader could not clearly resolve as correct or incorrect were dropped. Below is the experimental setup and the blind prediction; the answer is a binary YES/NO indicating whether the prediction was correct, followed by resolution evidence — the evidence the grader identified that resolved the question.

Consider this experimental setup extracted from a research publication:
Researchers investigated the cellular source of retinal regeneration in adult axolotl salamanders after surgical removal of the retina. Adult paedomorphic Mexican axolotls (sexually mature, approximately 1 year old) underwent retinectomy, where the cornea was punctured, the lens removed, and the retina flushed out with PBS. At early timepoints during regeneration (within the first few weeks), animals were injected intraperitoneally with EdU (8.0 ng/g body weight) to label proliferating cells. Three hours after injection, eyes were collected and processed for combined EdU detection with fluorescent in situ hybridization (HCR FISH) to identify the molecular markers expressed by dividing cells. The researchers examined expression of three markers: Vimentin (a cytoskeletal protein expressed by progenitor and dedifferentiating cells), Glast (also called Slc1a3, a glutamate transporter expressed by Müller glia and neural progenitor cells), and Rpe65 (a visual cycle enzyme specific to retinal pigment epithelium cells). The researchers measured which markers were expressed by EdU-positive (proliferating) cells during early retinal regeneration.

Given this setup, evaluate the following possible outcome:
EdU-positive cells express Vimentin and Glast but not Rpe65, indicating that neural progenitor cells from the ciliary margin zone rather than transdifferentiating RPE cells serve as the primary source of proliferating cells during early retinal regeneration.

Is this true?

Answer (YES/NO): NO